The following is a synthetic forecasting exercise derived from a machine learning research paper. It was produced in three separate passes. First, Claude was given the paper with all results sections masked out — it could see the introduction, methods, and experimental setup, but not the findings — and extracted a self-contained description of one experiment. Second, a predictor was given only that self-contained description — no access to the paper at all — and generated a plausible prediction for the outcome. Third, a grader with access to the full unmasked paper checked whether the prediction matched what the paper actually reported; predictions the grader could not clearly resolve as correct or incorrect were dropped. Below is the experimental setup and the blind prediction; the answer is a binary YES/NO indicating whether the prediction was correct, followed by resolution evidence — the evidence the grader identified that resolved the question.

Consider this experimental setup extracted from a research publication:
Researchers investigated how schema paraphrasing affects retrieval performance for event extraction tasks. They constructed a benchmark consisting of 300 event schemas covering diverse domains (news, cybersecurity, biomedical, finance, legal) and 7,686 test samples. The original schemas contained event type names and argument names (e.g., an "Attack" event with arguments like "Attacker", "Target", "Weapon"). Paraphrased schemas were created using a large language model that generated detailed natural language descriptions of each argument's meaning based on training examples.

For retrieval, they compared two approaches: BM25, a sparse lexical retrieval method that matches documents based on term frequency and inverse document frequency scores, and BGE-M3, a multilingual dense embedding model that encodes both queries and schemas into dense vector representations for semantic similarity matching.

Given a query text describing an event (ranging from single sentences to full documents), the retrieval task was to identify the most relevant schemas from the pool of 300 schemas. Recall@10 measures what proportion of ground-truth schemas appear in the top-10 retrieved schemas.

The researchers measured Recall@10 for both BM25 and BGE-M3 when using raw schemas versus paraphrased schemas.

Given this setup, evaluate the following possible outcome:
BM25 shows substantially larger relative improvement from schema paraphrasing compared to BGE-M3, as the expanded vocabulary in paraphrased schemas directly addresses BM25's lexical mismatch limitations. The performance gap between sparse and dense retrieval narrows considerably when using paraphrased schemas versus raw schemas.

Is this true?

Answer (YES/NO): YES